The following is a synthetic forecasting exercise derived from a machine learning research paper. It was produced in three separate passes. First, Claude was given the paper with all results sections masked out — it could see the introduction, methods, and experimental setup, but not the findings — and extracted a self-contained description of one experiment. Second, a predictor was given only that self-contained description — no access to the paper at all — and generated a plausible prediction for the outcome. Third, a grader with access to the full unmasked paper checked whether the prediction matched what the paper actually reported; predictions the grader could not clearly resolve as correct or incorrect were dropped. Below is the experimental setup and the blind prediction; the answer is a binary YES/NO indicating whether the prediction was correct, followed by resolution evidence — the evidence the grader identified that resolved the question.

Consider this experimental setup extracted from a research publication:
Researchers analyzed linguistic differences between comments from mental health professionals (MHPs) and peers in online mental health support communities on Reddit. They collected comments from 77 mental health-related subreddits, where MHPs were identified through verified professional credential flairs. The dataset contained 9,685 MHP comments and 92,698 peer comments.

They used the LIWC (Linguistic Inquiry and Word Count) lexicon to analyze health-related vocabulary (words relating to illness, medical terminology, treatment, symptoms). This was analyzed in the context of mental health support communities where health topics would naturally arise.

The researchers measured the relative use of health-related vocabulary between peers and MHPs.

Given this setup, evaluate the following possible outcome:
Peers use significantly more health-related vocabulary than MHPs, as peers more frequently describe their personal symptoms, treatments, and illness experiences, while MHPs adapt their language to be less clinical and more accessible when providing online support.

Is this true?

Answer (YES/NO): NO